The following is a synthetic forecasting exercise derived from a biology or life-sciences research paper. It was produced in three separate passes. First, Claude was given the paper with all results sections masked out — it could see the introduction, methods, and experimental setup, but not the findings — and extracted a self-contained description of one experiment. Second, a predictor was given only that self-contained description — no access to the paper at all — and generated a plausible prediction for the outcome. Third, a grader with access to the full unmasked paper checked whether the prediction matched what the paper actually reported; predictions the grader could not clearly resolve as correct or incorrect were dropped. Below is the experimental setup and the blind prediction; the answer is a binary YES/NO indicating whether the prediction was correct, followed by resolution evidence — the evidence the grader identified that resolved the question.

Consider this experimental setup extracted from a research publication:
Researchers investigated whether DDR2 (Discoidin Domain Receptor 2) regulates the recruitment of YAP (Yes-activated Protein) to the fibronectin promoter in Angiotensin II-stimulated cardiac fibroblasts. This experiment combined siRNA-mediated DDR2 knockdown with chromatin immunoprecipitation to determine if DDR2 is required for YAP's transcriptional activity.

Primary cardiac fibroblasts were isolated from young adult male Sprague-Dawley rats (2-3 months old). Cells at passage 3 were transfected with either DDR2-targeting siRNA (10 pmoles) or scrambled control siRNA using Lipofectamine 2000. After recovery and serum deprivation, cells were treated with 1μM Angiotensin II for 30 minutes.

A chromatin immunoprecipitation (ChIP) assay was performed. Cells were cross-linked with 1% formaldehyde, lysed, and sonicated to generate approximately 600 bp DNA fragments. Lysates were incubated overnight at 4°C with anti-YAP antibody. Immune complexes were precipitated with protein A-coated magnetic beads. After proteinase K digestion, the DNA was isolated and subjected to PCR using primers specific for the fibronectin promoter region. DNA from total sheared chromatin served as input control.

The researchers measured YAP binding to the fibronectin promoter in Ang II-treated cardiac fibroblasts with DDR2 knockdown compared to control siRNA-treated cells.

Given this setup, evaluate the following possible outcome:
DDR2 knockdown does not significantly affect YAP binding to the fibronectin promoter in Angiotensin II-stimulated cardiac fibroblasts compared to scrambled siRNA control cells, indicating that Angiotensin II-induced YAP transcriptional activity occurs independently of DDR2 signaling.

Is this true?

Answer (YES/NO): NO